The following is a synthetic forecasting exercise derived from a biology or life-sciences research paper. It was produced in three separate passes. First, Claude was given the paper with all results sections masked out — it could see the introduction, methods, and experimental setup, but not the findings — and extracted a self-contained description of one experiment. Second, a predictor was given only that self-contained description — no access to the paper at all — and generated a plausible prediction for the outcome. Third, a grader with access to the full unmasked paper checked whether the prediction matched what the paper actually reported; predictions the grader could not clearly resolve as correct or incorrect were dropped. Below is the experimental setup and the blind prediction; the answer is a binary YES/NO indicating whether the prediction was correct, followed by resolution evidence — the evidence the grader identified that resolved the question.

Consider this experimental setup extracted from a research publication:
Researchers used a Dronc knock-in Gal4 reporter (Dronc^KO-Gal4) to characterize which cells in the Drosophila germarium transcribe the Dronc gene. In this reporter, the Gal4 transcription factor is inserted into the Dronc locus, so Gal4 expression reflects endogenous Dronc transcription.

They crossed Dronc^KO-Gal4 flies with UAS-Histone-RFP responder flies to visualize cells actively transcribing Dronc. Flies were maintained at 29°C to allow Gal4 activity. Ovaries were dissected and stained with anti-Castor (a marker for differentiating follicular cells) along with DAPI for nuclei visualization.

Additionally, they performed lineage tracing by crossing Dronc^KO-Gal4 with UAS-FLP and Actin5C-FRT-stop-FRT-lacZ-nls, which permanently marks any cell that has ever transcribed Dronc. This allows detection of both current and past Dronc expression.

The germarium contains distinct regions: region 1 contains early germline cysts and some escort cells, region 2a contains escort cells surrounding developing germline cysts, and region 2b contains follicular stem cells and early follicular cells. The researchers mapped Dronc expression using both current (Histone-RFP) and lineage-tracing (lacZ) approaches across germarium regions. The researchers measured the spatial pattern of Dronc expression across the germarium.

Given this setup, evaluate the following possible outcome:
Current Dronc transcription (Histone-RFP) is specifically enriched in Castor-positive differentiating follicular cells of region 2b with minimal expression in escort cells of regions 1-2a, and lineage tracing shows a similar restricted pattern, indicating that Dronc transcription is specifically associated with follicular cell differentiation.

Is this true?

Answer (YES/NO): NO